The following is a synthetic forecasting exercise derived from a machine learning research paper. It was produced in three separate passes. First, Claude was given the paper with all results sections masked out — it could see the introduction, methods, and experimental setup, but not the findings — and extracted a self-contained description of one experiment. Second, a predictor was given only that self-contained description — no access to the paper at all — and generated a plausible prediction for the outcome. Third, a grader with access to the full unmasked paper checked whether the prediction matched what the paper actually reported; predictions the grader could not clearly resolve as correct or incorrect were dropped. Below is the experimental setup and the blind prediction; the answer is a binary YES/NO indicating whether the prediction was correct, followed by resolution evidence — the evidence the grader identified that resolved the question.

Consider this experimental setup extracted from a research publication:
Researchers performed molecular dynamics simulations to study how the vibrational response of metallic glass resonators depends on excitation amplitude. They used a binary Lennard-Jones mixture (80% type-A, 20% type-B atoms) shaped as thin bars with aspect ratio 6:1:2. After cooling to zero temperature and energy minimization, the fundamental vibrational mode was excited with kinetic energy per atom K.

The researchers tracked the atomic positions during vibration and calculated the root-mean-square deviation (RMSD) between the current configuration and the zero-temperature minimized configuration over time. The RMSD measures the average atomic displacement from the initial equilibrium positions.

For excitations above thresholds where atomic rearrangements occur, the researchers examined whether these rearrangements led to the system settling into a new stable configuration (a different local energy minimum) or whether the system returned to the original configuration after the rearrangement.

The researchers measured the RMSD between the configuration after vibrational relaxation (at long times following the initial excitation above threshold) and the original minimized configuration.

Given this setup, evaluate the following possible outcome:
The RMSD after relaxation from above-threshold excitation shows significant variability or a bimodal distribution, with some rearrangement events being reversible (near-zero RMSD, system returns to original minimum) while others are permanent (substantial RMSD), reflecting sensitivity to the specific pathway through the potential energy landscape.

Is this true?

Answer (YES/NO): NO